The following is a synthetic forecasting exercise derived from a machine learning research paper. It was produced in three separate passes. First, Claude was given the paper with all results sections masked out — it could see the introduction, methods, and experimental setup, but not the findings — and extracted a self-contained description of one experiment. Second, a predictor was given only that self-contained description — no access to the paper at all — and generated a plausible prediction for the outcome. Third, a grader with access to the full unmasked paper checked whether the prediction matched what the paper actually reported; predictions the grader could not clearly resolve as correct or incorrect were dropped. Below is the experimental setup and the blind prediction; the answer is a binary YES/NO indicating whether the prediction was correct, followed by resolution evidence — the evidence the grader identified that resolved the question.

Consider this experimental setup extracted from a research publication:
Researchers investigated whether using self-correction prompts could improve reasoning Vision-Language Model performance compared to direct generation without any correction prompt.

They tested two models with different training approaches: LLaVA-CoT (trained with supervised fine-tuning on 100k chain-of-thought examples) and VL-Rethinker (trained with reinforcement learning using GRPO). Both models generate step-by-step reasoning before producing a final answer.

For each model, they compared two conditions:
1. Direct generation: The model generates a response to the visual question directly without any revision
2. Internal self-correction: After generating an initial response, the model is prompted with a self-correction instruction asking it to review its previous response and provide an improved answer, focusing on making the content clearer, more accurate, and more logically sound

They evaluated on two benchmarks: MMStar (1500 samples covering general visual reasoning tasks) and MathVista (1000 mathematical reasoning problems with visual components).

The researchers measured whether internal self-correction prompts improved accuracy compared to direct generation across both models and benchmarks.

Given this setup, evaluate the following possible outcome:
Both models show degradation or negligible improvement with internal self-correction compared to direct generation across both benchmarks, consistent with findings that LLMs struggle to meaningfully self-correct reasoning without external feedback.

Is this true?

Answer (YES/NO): YES